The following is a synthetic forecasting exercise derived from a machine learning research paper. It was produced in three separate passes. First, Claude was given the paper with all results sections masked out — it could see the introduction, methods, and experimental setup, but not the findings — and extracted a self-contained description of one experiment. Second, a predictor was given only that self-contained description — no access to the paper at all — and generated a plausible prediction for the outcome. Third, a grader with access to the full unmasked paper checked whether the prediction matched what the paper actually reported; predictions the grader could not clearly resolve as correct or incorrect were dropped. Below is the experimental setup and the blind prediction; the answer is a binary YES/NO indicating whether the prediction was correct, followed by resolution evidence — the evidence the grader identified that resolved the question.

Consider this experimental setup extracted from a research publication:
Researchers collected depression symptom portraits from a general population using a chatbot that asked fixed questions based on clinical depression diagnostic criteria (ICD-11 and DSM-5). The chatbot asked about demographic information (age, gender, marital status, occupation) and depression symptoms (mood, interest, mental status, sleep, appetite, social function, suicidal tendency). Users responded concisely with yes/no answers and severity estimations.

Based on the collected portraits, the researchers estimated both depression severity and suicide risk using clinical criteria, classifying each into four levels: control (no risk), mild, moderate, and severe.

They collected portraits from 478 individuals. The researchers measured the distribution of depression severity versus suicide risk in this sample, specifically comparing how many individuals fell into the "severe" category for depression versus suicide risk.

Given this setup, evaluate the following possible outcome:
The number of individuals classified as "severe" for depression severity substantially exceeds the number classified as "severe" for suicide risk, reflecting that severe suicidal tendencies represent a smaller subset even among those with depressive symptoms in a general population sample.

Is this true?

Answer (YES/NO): YES